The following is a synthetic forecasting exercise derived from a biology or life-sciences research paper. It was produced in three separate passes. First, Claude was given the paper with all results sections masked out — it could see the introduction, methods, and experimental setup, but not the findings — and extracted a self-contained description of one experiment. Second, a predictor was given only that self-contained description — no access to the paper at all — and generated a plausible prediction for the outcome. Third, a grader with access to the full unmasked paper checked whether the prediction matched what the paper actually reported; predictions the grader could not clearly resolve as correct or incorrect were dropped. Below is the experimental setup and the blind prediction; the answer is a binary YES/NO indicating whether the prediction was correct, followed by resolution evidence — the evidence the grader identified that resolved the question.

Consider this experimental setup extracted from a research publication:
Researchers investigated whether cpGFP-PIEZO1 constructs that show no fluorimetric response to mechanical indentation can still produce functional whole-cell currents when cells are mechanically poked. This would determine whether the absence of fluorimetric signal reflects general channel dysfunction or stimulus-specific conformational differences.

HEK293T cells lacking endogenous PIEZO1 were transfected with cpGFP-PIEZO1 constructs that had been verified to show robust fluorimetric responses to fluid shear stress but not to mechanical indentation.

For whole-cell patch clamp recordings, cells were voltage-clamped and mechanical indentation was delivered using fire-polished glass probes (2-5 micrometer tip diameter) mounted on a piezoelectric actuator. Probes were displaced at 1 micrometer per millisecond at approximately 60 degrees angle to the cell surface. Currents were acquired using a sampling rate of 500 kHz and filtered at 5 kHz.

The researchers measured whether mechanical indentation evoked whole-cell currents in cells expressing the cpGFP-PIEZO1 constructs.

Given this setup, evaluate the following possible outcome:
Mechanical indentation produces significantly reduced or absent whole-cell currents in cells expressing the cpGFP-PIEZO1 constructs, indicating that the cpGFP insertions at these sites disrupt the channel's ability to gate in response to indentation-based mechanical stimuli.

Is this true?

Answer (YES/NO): NO